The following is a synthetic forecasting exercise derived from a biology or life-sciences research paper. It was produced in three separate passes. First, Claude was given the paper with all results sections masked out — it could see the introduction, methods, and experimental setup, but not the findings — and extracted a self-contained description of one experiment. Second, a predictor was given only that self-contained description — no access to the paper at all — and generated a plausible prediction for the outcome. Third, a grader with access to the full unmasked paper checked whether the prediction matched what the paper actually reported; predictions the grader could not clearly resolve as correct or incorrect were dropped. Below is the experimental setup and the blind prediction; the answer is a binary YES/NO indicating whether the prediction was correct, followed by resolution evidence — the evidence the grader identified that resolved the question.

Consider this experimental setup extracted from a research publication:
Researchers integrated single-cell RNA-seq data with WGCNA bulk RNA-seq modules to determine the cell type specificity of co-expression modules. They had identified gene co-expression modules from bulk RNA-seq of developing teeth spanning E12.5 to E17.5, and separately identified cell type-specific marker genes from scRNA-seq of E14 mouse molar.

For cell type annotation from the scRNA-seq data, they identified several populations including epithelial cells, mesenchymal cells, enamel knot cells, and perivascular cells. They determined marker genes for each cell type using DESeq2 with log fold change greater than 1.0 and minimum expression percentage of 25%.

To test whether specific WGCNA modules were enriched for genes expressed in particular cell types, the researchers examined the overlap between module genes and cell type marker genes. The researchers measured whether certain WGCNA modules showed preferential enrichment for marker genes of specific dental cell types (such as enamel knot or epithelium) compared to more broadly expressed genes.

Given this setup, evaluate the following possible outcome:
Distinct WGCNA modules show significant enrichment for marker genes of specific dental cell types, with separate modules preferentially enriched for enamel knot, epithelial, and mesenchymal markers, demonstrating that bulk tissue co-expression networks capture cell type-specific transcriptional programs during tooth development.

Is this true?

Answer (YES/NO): YES